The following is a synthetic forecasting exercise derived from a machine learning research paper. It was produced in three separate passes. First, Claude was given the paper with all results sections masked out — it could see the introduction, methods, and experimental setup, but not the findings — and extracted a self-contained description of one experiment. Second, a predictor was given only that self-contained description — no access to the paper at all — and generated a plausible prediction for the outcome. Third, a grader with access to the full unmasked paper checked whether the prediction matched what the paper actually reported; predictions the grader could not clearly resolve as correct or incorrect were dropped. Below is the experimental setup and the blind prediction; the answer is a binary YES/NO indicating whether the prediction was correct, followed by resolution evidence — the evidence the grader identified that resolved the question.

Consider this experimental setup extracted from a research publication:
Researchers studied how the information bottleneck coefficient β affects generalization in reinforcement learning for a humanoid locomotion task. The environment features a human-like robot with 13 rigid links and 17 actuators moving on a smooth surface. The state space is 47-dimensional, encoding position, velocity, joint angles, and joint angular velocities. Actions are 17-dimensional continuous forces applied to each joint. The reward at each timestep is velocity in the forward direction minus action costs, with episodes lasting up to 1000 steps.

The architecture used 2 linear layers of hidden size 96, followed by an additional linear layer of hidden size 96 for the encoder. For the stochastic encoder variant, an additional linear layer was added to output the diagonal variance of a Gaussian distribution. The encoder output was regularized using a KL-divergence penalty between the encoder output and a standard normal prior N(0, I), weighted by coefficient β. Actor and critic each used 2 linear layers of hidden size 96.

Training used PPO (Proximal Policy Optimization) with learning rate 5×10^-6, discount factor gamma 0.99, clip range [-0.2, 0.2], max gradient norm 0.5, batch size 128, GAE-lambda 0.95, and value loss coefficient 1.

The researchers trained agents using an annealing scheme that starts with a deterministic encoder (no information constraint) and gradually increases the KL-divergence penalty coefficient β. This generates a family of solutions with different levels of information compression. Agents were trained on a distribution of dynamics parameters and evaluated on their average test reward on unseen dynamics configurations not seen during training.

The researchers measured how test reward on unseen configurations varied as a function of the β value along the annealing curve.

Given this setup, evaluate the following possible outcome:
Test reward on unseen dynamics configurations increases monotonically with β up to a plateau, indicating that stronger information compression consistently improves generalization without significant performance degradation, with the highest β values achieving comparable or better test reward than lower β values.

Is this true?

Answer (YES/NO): NO